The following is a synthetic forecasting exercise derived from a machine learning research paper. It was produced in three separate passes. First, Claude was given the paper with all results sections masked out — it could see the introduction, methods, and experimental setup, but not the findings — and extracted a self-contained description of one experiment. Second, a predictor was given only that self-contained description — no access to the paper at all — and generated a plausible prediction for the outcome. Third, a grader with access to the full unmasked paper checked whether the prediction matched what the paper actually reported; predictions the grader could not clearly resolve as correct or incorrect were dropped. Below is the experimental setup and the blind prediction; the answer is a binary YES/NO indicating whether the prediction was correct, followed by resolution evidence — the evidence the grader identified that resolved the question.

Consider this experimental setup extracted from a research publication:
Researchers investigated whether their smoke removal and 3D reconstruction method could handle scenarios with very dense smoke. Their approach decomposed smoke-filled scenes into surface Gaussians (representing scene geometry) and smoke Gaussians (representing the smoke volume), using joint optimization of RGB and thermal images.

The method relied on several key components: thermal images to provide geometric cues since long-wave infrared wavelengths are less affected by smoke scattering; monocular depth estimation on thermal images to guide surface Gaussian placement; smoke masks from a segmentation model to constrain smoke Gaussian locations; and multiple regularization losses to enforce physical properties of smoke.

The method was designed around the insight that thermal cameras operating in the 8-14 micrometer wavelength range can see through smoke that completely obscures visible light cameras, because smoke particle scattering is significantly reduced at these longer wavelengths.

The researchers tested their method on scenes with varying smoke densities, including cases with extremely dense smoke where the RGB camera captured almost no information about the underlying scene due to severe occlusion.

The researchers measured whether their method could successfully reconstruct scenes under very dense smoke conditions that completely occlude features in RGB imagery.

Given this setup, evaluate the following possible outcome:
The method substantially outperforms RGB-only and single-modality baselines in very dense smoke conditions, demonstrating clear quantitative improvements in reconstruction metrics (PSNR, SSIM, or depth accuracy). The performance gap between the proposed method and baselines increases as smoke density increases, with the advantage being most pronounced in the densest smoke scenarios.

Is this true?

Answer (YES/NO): NO